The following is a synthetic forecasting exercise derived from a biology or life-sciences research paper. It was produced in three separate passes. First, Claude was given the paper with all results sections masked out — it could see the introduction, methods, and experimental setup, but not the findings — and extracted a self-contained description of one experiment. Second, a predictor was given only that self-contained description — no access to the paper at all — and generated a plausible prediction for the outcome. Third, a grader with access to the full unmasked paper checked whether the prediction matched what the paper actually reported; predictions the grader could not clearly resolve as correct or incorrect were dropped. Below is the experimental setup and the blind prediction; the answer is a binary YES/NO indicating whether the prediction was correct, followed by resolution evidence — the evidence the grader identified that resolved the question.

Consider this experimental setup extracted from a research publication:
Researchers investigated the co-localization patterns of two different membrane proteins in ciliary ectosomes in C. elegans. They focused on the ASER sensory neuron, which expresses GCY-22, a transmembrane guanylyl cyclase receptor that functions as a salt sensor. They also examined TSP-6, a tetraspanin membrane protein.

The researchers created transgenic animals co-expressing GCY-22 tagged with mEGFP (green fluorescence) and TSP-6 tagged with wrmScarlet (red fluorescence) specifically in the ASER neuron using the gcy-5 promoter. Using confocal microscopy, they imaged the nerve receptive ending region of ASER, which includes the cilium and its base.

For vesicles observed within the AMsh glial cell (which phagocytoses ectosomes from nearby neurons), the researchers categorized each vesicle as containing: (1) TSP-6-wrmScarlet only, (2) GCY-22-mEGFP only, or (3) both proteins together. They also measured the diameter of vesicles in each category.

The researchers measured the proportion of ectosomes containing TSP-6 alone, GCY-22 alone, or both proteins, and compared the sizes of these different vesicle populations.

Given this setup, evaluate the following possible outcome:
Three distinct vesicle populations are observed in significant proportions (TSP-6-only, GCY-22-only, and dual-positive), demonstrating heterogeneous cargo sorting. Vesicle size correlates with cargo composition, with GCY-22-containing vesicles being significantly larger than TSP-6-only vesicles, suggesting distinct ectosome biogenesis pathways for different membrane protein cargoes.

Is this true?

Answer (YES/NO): NO